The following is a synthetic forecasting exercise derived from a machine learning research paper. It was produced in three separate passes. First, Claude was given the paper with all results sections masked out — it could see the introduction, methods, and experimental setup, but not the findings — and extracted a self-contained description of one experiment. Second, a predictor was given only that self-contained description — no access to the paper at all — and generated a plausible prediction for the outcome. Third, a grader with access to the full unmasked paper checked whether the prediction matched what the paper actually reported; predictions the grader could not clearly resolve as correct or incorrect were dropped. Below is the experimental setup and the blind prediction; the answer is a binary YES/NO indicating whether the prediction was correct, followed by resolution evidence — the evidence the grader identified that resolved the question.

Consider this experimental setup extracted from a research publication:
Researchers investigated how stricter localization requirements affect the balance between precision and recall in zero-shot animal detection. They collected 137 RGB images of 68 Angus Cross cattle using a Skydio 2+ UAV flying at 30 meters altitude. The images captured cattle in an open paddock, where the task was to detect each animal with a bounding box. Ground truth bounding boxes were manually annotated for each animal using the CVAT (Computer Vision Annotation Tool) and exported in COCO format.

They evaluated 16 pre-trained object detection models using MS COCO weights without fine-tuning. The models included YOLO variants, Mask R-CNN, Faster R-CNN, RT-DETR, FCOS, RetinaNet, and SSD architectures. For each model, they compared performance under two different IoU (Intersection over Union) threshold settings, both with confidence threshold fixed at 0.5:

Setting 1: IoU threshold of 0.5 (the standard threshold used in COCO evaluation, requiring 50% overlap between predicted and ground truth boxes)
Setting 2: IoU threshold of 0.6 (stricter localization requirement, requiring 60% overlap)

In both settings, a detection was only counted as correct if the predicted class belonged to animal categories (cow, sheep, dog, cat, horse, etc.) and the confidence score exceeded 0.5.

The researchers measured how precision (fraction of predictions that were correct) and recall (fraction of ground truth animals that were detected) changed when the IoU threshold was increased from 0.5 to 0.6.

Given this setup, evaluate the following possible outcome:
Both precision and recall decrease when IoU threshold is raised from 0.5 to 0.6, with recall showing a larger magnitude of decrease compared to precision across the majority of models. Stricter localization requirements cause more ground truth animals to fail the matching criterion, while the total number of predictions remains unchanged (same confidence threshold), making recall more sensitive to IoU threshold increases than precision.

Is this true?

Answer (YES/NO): NO